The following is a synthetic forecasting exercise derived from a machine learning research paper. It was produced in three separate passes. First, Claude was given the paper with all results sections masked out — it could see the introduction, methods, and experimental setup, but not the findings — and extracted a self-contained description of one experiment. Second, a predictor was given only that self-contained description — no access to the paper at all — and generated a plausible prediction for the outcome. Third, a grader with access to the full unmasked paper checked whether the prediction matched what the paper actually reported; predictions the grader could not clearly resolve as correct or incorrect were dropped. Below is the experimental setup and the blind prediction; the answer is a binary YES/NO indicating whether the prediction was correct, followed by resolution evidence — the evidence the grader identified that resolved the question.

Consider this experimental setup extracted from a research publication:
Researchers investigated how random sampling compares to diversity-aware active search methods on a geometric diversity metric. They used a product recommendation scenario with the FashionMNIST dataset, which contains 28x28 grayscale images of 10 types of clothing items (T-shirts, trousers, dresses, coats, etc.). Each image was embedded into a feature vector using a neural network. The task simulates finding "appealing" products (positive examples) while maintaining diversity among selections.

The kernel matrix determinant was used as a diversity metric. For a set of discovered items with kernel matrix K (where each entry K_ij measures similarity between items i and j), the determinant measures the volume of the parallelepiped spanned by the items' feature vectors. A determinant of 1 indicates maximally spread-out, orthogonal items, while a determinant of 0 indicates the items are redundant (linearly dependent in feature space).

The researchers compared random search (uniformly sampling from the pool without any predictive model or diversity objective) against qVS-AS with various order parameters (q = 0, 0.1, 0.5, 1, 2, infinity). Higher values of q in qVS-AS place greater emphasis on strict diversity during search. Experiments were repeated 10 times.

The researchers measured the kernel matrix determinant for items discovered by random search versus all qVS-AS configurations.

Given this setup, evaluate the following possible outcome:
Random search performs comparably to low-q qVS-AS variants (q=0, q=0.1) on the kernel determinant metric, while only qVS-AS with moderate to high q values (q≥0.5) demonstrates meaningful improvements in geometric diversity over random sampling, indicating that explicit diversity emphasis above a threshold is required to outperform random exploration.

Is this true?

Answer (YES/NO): NO